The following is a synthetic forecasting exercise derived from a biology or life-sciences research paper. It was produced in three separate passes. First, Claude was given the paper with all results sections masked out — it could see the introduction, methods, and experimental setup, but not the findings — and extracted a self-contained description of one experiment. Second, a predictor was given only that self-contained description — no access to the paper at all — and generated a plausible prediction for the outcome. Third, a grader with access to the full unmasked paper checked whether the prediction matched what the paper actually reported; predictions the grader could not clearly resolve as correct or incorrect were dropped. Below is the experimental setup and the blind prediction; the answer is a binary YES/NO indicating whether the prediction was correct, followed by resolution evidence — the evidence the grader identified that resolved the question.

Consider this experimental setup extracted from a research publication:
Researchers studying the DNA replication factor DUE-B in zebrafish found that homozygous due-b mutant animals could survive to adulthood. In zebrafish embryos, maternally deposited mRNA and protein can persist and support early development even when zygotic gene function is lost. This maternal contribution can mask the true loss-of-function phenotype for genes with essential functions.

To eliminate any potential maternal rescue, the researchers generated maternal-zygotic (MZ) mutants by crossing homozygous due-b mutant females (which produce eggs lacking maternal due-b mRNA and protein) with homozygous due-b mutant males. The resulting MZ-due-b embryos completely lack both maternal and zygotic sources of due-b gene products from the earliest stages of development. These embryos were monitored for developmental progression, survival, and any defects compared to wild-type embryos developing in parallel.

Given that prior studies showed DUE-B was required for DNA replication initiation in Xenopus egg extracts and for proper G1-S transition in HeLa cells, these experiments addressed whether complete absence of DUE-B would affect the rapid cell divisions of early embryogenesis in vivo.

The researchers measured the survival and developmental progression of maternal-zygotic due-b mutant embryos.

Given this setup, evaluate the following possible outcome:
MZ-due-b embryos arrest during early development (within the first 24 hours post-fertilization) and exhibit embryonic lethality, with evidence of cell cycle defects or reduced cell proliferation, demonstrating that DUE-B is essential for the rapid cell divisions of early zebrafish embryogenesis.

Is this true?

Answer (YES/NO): NO